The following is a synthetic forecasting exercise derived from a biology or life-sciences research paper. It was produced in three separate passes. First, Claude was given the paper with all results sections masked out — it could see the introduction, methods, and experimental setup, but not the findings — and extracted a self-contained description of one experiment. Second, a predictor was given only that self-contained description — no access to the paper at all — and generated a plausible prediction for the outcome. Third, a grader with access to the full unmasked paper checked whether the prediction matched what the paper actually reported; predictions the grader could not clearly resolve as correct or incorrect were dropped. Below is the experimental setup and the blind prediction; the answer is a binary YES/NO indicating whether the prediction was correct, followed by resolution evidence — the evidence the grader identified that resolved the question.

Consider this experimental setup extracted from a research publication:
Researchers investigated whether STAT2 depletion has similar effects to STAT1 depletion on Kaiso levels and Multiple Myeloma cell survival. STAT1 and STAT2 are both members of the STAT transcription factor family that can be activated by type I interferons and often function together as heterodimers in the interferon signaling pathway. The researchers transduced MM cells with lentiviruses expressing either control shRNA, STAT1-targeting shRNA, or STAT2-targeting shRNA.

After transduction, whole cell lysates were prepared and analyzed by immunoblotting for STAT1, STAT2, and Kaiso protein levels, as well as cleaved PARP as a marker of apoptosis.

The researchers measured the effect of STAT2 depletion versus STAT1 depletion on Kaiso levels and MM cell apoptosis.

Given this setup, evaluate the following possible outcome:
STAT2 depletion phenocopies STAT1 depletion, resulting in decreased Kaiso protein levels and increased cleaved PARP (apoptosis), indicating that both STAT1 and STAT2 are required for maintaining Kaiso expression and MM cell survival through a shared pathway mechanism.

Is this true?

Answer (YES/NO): NO